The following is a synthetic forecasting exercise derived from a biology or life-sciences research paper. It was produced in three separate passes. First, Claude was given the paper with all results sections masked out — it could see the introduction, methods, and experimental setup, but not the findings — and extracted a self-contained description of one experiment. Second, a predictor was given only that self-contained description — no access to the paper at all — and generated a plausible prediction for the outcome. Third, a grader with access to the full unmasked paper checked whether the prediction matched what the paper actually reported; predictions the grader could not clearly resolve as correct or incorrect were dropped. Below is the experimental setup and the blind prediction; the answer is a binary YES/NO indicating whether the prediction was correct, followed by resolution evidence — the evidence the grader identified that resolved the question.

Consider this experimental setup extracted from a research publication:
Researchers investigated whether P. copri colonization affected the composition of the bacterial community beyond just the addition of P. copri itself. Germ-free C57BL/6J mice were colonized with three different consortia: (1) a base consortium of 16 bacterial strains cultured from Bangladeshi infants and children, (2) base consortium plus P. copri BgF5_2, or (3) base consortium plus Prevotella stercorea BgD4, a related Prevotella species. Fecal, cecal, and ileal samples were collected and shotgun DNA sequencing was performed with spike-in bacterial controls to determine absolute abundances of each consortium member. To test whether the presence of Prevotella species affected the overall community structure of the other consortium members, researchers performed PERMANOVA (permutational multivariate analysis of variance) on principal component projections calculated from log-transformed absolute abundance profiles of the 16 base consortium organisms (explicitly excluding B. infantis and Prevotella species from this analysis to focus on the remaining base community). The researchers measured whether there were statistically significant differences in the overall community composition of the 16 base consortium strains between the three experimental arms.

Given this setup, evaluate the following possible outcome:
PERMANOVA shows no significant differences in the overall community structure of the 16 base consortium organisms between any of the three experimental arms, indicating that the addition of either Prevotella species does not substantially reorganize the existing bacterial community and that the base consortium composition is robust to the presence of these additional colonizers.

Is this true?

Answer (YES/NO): NO